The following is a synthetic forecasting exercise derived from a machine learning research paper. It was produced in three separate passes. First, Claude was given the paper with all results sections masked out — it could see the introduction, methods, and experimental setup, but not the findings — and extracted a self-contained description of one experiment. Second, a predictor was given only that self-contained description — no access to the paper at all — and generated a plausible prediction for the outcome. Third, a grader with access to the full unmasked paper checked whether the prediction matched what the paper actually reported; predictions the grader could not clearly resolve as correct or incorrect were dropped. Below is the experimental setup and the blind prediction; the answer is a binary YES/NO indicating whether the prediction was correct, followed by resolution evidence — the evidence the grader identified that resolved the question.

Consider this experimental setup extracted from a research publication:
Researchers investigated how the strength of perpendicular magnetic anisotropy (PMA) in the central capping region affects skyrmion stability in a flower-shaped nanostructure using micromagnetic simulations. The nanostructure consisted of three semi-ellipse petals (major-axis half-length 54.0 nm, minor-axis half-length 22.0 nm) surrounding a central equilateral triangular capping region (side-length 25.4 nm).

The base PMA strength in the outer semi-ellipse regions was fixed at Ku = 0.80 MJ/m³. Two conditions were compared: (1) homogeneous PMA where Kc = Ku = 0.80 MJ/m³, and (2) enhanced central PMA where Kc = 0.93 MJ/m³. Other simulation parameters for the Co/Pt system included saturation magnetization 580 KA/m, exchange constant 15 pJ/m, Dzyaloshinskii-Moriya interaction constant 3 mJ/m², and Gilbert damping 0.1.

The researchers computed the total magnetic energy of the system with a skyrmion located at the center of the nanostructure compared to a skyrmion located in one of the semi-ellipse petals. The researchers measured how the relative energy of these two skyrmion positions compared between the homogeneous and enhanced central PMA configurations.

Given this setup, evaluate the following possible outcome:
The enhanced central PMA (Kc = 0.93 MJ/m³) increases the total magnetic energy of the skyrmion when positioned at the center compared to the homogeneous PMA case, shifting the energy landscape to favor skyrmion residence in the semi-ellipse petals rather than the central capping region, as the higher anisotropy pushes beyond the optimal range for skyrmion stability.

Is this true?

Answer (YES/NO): YES